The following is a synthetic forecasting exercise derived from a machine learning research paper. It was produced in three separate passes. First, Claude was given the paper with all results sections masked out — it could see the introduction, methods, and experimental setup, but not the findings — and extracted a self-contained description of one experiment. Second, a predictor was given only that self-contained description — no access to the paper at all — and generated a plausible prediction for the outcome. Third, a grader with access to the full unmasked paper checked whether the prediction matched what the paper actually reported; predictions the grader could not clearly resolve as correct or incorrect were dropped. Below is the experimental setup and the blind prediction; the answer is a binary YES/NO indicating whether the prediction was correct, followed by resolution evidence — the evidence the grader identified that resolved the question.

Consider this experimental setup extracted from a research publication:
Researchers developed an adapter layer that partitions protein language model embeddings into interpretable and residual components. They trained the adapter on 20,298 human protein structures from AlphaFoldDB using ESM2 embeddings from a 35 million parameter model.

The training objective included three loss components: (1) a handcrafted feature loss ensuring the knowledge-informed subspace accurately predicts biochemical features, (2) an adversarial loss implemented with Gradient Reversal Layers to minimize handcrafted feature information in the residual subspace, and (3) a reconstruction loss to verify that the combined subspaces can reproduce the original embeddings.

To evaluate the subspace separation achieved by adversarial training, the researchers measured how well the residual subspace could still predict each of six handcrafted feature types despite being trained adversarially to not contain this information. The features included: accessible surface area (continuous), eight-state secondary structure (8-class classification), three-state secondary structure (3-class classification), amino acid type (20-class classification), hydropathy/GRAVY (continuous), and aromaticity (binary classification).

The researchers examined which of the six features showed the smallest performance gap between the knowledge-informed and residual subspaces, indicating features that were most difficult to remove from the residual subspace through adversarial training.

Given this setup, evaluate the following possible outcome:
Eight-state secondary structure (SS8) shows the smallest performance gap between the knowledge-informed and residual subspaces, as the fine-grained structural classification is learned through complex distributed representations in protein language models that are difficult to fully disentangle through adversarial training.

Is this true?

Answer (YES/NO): YES